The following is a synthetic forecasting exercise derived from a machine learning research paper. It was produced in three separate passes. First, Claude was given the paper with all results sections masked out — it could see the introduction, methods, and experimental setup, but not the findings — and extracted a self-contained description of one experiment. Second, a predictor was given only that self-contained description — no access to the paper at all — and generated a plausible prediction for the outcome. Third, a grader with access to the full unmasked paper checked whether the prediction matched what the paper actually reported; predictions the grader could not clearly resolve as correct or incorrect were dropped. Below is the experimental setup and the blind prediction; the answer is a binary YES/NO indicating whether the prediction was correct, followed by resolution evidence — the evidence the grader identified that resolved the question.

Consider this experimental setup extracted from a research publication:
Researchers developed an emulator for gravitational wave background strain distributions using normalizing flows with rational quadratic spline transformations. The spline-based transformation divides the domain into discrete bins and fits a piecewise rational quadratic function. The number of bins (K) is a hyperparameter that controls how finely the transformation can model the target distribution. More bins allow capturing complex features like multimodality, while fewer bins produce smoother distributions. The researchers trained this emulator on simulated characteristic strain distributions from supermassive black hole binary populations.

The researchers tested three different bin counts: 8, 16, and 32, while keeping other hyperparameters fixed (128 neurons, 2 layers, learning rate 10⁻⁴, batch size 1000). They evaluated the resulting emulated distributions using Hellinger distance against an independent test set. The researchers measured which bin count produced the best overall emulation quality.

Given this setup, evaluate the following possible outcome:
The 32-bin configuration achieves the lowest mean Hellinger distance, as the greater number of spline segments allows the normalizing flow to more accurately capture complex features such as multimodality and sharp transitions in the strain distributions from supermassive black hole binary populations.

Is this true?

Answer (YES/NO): NO